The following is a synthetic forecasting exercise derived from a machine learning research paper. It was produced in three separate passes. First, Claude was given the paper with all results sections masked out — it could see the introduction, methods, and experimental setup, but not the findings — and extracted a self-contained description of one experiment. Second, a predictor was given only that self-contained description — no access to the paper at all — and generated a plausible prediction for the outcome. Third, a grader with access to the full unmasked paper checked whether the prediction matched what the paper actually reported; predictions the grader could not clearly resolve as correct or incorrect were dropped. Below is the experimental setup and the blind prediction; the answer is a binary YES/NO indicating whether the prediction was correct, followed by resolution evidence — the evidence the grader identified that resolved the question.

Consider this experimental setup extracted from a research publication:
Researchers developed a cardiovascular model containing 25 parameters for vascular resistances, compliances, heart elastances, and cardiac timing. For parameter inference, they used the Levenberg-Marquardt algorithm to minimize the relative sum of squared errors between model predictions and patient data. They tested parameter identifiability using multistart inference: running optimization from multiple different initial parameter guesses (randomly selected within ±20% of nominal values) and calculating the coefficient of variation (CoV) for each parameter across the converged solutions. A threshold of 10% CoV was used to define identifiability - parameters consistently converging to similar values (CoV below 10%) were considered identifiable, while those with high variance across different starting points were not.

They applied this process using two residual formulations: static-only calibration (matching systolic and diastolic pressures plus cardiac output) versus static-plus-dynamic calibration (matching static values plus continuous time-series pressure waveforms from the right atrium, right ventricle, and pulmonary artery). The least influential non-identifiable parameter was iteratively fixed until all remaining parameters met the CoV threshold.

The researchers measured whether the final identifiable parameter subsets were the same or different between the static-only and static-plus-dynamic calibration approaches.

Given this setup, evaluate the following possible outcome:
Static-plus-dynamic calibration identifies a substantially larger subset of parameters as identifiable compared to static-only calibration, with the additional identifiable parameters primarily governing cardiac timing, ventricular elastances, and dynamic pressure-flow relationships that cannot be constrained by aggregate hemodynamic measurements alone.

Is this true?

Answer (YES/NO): NO